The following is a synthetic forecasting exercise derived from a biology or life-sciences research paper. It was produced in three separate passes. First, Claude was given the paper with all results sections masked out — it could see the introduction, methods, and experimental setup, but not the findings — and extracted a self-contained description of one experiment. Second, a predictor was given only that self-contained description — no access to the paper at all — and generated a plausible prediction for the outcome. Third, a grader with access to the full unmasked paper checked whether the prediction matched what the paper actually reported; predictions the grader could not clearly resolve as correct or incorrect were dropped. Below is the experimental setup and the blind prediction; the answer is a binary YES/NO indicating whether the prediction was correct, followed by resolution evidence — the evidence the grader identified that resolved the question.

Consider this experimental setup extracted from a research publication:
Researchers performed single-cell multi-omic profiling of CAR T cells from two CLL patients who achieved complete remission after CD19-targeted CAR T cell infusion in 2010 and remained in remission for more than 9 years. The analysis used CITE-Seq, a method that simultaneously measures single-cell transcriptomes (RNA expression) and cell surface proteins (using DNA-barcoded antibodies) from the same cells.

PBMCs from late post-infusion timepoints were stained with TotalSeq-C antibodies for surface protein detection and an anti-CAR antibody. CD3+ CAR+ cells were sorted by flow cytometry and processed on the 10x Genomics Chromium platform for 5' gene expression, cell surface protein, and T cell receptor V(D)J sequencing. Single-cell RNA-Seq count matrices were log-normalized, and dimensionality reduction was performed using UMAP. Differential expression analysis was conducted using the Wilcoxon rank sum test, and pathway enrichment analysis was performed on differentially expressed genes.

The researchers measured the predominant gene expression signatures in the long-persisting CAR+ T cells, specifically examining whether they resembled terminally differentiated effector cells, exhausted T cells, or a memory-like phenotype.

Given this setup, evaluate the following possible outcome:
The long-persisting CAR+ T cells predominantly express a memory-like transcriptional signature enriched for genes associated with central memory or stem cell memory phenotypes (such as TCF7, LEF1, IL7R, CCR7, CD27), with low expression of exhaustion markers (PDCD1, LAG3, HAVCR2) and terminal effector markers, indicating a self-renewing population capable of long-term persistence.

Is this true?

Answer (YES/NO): NO